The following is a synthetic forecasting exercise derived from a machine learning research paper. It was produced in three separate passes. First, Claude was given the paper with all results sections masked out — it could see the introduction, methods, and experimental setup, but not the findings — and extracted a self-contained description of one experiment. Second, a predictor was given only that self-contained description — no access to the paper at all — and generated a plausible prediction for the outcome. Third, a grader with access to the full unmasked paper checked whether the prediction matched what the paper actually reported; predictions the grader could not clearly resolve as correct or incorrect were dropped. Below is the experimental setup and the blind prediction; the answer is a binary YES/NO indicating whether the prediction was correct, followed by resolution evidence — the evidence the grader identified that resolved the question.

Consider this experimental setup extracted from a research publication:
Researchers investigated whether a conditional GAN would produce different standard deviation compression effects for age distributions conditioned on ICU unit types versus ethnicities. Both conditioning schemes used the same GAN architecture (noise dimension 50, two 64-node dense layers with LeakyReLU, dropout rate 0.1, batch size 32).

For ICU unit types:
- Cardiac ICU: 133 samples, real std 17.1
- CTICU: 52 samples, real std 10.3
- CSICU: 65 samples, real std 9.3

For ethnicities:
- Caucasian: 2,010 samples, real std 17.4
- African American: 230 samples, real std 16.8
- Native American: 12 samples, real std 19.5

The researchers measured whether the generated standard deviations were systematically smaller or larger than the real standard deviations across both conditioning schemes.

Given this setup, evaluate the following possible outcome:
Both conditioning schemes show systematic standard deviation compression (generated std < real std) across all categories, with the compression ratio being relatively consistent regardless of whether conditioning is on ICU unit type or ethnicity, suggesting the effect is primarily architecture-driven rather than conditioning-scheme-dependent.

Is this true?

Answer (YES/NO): NO